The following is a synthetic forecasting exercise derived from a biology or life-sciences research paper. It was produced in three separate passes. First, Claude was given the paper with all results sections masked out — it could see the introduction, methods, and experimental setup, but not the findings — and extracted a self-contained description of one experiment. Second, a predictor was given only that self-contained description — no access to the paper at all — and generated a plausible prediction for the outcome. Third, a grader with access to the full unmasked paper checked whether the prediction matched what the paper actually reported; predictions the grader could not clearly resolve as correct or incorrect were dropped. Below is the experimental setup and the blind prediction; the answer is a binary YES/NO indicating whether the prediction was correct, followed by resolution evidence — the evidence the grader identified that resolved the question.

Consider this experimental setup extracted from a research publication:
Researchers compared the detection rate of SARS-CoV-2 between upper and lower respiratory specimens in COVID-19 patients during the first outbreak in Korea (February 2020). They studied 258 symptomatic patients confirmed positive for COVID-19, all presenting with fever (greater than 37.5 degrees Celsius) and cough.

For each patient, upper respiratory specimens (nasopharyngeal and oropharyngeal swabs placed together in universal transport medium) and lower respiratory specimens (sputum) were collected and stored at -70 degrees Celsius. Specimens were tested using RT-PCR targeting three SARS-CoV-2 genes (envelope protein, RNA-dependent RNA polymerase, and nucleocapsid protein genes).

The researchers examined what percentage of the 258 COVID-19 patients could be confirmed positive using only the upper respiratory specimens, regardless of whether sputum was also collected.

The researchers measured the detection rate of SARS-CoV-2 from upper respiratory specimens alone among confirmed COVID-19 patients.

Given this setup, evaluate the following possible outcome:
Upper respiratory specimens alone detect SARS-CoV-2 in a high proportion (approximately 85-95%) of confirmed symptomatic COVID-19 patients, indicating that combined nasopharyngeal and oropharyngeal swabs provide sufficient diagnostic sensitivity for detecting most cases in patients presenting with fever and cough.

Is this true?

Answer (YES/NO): YES